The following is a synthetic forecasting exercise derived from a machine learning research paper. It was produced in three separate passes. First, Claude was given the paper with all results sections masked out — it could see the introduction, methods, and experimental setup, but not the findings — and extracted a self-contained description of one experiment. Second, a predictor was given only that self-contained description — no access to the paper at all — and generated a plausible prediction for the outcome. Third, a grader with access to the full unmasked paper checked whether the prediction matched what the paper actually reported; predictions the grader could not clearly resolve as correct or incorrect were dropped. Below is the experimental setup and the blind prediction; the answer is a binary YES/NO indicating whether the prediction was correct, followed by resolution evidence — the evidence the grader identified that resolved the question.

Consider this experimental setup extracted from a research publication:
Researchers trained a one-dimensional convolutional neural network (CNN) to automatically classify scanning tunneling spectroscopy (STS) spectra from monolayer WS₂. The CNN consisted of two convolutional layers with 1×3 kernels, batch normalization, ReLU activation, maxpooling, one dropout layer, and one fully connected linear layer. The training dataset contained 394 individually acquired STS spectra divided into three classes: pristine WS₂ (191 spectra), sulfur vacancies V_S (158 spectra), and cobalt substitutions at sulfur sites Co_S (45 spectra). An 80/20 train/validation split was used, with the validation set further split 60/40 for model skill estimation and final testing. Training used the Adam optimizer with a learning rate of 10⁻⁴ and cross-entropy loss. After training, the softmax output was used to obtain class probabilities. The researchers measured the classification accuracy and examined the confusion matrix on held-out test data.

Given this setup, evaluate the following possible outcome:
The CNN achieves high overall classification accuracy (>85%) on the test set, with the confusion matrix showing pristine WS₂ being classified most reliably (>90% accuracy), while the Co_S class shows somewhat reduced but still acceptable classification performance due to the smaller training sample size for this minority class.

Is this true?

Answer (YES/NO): NO